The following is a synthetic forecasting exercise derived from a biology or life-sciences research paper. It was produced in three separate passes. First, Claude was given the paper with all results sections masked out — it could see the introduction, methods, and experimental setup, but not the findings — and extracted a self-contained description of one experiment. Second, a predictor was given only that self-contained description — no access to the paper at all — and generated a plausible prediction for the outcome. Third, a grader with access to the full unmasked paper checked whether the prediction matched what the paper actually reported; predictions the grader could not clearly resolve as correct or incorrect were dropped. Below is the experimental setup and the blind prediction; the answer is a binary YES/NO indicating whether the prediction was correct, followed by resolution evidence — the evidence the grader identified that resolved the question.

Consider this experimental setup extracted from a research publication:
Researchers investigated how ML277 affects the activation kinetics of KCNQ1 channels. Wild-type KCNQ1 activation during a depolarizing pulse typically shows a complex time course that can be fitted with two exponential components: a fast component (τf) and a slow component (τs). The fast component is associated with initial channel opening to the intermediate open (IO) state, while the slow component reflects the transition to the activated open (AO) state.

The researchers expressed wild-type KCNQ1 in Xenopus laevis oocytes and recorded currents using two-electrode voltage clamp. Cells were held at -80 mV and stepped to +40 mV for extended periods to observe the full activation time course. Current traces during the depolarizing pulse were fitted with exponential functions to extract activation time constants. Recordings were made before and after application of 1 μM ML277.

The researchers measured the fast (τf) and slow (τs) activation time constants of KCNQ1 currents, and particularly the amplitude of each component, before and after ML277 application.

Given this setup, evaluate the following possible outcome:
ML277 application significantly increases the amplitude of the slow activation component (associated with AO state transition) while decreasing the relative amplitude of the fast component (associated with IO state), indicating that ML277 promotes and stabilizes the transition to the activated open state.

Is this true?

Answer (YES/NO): NO